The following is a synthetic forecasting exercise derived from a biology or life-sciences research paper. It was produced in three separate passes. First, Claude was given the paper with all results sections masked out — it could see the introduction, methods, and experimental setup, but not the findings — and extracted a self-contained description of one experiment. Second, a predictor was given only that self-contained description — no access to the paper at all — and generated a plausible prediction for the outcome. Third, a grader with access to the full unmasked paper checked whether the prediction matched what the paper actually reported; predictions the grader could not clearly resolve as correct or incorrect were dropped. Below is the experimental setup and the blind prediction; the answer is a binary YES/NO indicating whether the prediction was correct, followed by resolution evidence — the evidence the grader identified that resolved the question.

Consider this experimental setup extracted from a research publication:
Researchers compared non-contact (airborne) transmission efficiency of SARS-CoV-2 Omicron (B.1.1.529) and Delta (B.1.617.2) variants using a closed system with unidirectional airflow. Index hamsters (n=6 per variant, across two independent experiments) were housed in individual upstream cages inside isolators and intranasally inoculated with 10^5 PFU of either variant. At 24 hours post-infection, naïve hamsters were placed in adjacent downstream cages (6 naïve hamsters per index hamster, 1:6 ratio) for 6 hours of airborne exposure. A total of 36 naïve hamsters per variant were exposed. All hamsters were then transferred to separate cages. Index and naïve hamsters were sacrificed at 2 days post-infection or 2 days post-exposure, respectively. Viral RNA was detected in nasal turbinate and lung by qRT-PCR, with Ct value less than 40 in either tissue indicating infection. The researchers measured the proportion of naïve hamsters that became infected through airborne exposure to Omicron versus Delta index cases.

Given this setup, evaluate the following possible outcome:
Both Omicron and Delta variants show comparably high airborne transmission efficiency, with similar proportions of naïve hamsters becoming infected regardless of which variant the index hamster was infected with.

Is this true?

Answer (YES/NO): NO